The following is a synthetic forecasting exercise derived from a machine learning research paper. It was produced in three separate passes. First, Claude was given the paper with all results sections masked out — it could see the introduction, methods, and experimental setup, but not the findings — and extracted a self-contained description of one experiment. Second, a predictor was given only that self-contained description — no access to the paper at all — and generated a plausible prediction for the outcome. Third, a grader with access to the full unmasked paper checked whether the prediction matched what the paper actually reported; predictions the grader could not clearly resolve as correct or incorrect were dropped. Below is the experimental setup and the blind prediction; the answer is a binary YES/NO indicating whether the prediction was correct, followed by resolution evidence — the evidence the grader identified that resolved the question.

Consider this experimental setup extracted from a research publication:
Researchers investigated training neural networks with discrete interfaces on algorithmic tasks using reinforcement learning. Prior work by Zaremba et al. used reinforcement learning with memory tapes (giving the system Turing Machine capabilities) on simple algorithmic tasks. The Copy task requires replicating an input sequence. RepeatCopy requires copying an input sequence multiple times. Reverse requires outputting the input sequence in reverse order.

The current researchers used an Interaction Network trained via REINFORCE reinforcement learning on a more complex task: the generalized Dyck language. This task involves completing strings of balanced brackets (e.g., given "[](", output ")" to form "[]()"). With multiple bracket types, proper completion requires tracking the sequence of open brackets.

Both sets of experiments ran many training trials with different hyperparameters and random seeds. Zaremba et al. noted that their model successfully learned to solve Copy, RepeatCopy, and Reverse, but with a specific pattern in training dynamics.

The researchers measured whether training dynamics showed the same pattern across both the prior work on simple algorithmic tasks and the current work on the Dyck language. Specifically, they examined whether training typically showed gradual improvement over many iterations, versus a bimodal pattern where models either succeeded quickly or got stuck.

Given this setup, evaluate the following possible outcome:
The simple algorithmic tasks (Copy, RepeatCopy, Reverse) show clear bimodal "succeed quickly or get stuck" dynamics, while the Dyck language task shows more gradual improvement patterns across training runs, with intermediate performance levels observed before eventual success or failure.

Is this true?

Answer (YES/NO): NO